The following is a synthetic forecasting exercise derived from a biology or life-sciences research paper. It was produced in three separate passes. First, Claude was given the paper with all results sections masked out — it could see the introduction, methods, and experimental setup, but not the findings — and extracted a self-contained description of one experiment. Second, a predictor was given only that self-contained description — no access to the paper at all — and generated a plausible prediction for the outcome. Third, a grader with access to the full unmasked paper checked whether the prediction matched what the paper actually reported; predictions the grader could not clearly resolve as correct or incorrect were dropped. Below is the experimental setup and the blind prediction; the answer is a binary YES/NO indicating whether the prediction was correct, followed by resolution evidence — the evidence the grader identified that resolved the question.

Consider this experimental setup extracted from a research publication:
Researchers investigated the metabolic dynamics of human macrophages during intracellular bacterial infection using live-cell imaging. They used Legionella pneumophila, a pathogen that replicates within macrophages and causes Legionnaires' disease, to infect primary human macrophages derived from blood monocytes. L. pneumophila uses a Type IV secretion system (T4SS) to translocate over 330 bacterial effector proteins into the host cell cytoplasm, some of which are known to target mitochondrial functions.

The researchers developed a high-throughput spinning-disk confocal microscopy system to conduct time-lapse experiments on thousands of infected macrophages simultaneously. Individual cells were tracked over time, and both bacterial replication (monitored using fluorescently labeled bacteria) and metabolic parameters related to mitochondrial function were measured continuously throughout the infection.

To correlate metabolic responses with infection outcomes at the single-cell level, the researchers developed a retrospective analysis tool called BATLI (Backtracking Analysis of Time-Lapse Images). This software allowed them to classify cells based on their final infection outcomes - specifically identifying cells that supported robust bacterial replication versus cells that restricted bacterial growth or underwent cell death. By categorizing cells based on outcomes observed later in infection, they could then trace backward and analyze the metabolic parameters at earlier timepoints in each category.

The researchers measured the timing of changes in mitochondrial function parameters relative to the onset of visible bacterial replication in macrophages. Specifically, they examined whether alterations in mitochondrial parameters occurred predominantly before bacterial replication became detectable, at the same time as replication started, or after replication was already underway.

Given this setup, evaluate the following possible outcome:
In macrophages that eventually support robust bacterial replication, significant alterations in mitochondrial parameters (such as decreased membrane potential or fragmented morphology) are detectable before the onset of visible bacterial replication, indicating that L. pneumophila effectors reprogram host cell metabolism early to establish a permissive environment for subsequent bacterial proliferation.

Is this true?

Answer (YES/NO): NO